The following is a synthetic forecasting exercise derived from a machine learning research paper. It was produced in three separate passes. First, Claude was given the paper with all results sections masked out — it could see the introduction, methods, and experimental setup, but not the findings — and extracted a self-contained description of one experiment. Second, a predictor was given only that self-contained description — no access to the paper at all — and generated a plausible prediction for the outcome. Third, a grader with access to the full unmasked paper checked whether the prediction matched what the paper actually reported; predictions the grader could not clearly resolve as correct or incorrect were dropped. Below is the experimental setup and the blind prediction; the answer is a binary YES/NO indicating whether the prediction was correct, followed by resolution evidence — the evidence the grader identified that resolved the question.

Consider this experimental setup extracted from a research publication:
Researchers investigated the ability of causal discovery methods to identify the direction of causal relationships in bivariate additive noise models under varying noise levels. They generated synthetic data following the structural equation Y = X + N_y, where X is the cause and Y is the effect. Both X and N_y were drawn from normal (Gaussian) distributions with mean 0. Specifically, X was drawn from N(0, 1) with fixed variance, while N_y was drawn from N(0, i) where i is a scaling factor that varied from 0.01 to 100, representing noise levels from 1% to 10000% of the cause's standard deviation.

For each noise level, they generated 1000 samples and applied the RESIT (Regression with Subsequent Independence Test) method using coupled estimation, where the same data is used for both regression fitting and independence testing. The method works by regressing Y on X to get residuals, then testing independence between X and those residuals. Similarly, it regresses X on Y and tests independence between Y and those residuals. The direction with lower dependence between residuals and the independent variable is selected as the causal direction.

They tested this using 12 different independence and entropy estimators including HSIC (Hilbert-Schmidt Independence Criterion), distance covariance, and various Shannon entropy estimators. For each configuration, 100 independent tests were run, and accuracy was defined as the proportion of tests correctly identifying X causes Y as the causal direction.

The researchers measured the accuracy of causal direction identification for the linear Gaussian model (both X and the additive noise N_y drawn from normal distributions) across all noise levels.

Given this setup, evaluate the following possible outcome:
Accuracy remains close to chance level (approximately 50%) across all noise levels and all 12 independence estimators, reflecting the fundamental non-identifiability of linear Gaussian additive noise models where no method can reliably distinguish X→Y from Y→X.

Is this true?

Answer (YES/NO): YES